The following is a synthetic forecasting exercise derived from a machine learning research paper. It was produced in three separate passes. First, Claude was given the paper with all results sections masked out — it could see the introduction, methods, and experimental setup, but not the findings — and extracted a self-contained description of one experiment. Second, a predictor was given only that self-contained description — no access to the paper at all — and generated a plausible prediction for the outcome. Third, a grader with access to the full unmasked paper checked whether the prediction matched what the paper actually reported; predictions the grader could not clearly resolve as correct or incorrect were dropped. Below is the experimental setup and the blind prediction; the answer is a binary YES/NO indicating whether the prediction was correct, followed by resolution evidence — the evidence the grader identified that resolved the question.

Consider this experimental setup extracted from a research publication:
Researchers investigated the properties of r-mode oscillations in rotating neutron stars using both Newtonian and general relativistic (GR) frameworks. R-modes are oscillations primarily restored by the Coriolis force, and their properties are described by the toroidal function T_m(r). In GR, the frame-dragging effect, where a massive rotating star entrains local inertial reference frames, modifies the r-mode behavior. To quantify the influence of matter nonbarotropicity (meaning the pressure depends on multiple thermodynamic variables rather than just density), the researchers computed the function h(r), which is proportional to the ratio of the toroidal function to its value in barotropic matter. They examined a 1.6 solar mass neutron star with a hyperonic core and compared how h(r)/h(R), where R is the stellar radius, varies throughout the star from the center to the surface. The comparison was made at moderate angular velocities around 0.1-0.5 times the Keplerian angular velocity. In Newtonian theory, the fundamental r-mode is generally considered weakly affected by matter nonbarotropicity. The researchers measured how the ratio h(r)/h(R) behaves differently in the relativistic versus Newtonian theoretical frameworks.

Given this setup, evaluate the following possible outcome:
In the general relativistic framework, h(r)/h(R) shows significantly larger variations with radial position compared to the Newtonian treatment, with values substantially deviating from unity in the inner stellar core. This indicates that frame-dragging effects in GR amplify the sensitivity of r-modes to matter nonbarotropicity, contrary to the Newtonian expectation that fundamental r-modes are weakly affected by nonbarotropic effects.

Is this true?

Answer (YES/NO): YES